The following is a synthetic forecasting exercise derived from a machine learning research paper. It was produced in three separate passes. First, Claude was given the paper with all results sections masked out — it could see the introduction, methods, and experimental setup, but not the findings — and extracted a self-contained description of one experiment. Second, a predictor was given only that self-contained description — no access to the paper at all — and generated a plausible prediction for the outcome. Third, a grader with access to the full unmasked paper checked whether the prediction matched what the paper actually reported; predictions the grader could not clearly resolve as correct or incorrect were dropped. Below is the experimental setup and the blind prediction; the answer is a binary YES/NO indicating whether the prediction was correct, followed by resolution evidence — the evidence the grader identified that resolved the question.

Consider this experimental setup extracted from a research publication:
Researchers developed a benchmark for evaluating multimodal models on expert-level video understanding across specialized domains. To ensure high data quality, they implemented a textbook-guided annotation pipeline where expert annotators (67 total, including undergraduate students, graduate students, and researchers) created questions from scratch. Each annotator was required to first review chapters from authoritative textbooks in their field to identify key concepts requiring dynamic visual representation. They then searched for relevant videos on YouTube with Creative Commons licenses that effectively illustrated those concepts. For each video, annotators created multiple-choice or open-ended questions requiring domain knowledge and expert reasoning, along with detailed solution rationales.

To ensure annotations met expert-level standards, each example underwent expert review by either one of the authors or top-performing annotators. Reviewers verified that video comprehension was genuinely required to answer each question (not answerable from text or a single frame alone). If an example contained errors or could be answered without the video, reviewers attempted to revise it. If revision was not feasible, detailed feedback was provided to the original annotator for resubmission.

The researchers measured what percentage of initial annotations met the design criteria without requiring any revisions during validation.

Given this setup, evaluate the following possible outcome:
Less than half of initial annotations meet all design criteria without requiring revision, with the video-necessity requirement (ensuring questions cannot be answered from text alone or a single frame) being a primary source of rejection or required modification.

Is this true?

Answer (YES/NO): NO